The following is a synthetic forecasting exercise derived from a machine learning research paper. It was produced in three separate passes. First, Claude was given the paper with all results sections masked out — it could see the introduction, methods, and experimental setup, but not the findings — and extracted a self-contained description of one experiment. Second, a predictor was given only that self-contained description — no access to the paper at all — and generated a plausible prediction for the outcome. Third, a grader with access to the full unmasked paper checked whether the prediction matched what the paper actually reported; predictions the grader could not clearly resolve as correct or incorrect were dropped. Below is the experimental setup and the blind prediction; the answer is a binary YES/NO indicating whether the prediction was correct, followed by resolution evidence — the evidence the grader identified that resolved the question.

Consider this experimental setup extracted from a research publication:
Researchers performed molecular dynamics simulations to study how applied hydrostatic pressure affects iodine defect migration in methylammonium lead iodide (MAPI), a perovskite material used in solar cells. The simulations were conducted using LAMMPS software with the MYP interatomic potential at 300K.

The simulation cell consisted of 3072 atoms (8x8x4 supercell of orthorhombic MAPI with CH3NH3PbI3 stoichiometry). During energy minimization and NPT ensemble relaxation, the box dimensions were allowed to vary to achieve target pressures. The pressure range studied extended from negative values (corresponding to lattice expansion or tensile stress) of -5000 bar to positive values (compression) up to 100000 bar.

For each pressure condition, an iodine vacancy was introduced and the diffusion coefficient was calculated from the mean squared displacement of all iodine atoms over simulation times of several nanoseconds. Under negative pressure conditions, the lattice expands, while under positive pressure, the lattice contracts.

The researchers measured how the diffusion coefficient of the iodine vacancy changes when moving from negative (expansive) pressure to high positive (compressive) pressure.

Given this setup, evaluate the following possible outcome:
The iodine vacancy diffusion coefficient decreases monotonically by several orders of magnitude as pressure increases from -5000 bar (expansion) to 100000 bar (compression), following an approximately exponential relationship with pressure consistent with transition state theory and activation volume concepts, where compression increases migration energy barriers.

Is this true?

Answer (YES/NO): YES